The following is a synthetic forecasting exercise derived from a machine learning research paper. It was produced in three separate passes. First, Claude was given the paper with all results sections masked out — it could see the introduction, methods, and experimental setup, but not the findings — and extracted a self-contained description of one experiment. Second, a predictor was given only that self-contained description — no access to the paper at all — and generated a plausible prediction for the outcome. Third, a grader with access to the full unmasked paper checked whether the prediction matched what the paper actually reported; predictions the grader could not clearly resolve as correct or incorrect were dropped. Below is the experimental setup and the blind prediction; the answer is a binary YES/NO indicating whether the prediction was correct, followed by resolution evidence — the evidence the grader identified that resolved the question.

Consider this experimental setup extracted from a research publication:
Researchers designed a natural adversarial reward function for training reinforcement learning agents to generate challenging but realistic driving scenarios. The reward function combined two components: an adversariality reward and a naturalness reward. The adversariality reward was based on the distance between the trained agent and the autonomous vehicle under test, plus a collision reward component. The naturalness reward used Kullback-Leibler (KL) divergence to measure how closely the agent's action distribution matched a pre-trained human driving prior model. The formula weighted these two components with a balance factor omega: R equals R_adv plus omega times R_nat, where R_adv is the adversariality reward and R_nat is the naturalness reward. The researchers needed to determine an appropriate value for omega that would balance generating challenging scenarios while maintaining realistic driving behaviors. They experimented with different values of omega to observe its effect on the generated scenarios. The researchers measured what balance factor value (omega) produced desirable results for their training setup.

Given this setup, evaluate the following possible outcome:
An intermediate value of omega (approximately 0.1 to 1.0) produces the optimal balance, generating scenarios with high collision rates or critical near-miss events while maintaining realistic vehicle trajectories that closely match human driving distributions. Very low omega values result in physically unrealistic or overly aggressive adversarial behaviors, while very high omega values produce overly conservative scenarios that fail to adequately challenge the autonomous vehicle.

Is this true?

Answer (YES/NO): NO